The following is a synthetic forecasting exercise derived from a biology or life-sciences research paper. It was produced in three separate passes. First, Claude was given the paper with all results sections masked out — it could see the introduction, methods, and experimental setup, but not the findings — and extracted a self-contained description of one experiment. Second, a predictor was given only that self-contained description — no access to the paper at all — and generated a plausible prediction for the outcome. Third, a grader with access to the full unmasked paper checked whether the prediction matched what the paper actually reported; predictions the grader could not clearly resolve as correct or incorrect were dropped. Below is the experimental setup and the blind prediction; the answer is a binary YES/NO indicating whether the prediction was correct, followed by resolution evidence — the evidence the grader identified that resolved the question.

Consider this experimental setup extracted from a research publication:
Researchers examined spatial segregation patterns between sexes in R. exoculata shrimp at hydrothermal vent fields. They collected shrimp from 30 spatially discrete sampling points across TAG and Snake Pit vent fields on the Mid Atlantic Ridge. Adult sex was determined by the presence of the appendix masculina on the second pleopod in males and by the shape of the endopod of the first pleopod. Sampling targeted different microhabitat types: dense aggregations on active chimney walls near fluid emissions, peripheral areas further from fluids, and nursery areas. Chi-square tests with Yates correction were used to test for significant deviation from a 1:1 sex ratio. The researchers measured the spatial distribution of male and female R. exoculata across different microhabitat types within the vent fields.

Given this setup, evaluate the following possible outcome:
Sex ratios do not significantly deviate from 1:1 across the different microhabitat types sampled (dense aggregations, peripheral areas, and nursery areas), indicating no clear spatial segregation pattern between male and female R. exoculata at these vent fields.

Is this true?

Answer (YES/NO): NO